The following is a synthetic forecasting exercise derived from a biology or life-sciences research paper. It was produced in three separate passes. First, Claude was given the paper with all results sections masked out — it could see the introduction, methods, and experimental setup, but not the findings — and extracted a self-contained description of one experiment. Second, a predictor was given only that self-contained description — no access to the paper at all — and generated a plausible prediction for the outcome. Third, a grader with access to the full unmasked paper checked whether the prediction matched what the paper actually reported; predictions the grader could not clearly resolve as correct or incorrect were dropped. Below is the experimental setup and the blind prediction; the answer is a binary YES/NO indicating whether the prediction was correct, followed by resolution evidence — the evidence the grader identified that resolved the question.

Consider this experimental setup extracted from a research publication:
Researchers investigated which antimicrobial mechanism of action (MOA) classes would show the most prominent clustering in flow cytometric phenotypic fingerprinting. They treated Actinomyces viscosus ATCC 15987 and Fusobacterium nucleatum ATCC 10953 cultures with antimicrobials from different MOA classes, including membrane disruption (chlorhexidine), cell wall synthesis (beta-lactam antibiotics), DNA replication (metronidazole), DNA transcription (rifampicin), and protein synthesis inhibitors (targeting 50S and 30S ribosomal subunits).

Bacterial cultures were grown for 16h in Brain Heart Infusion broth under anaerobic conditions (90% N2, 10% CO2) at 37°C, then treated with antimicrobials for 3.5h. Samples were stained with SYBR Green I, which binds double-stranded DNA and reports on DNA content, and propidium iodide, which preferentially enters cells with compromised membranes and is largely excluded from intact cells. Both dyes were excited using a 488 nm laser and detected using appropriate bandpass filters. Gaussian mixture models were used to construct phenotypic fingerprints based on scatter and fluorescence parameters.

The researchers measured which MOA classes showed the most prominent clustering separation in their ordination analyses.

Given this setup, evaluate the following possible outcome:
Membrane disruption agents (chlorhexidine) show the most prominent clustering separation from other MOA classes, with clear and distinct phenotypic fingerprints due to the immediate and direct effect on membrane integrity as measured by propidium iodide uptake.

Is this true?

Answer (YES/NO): NO